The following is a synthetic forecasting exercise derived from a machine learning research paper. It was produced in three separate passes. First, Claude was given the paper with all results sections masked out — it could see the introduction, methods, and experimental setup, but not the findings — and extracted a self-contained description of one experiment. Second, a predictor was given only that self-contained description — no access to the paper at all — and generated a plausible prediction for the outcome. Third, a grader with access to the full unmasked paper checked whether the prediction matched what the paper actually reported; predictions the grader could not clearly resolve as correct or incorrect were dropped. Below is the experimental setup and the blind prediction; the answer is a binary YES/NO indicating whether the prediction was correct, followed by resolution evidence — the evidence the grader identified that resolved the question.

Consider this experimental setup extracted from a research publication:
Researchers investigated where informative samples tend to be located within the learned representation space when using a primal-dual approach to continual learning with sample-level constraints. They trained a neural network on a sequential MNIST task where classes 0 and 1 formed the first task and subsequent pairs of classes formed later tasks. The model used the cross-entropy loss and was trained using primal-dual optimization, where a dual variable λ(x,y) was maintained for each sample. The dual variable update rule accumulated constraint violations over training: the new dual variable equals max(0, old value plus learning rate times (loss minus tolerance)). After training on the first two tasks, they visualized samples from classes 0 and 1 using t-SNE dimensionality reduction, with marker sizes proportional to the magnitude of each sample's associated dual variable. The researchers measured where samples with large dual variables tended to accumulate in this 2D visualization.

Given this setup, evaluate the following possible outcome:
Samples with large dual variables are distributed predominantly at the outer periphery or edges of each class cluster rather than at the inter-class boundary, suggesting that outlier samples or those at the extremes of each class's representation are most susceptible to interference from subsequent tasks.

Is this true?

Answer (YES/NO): NO